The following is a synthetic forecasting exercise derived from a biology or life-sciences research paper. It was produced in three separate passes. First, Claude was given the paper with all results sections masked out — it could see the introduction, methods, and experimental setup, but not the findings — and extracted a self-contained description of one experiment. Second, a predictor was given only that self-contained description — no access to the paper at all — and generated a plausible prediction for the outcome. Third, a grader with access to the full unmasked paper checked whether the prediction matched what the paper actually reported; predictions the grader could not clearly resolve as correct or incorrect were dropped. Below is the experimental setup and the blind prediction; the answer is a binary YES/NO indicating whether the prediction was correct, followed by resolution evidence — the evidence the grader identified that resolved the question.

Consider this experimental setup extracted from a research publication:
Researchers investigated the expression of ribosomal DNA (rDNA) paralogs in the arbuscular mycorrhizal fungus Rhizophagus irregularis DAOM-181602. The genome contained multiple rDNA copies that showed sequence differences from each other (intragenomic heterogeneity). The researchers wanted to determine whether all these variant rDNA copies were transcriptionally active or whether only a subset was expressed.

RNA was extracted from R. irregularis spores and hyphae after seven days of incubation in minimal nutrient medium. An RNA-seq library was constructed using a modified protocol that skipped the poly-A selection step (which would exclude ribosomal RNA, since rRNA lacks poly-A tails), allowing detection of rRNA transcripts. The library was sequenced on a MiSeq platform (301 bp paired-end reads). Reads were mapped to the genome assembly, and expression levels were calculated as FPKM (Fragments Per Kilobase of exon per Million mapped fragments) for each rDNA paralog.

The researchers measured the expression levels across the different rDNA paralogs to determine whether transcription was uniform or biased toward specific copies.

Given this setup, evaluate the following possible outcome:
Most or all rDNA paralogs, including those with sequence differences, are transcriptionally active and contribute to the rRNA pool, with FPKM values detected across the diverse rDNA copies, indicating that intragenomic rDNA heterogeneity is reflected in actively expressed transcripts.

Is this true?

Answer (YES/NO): YES